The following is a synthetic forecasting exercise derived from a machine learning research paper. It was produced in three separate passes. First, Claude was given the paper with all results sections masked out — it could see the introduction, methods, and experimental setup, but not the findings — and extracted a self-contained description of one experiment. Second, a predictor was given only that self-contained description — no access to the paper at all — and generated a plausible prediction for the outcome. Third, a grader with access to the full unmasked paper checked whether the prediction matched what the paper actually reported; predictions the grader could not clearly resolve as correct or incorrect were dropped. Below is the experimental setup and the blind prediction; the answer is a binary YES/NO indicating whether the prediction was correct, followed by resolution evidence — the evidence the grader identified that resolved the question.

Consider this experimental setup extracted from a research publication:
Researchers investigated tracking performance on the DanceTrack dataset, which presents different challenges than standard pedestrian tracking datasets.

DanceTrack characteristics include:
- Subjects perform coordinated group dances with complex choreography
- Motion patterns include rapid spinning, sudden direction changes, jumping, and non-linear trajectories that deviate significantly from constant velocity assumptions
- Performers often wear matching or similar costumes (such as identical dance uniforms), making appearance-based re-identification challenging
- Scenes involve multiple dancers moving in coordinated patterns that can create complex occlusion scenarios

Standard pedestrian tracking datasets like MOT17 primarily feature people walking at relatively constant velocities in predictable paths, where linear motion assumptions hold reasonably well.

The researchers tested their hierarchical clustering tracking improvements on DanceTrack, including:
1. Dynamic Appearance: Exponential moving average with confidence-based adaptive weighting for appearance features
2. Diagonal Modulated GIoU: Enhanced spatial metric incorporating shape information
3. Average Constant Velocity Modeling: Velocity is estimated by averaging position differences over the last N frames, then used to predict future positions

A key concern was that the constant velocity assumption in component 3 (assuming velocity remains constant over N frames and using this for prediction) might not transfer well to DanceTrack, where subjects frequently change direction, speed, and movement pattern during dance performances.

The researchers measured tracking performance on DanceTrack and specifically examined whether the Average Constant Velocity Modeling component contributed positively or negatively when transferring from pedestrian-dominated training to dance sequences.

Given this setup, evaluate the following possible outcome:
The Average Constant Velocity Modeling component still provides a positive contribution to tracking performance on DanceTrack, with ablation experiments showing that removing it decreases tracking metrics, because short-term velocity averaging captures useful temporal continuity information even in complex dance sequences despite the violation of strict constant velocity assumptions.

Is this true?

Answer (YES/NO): YES